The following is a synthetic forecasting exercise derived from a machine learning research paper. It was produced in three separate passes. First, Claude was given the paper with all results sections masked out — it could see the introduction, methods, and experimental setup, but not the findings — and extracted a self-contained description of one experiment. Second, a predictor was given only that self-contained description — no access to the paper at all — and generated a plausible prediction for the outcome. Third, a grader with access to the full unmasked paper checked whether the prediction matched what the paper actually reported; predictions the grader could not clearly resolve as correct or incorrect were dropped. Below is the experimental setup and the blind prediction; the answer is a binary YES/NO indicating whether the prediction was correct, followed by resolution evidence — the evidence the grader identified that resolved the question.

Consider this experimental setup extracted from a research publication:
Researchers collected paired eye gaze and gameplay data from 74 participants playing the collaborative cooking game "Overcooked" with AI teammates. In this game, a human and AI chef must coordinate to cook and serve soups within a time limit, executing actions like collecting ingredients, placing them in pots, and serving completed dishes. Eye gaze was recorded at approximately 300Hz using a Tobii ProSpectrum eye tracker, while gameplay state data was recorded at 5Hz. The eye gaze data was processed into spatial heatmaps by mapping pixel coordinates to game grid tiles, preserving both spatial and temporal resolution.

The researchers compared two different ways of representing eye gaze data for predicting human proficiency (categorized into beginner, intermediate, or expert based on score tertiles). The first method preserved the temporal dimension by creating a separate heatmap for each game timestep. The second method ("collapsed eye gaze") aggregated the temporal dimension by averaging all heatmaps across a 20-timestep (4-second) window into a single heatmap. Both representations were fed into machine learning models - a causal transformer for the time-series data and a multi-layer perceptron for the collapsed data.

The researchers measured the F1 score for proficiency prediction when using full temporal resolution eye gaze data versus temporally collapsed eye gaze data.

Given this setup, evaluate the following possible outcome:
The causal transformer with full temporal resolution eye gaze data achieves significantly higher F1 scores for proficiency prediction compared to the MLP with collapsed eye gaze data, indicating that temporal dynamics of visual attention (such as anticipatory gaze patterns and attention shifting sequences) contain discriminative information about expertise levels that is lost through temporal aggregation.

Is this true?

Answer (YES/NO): NO